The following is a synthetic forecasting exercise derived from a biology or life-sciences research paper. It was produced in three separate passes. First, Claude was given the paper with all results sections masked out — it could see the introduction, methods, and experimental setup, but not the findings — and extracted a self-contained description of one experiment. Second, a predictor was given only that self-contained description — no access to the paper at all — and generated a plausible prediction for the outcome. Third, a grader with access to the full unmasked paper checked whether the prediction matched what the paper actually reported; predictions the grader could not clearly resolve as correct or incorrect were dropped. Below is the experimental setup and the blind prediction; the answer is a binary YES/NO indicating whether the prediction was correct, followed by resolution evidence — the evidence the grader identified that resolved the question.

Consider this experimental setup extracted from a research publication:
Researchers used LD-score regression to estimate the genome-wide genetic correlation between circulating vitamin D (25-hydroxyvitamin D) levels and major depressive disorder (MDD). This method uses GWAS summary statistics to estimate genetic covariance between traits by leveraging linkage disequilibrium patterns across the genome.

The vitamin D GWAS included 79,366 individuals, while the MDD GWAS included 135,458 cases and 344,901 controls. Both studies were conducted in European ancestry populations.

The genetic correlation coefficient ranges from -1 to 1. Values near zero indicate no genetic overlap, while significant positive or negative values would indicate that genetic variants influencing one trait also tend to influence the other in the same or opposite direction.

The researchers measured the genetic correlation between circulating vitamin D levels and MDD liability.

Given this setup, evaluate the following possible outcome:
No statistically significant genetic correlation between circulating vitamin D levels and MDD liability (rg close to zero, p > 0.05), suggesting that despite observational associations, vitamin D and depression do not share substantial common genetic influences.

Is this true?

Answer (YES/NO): YES